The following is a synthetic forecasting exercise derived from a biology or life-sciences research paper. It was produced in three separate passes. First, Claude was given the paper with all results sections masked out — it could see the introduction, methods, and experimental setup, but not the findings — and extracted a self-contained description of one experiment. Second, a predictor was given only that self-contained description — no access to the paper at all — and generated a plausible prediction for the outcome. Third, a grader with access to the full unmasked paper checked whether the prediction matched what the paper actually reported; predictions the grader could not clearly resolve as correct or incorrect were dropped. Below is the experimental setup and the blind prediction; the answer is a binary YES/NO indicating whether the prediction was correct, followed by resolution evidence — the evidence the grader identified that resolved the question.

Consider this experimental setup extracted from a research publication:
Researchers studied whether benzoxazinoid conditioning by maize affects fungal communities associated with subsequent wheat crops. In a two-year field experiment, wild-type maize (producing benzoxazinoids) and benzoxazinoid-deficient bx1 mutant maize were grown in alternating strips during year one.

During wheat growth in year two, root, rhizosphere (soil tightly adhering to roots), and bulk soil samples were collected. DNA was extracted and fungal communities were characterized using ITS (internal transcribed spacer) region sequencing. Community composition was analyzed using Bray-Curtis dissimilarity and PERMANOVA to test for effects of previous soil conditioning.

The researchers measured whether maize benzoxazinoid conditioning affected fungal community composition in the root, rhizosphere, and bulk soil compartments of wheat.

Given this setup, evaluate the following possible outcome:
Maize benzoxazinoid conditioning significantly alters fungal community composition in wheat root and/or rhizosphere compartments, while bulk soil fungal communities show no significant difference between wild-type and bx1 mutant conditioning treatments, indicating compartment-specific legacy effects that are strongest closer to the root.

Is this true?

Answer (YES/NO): NO